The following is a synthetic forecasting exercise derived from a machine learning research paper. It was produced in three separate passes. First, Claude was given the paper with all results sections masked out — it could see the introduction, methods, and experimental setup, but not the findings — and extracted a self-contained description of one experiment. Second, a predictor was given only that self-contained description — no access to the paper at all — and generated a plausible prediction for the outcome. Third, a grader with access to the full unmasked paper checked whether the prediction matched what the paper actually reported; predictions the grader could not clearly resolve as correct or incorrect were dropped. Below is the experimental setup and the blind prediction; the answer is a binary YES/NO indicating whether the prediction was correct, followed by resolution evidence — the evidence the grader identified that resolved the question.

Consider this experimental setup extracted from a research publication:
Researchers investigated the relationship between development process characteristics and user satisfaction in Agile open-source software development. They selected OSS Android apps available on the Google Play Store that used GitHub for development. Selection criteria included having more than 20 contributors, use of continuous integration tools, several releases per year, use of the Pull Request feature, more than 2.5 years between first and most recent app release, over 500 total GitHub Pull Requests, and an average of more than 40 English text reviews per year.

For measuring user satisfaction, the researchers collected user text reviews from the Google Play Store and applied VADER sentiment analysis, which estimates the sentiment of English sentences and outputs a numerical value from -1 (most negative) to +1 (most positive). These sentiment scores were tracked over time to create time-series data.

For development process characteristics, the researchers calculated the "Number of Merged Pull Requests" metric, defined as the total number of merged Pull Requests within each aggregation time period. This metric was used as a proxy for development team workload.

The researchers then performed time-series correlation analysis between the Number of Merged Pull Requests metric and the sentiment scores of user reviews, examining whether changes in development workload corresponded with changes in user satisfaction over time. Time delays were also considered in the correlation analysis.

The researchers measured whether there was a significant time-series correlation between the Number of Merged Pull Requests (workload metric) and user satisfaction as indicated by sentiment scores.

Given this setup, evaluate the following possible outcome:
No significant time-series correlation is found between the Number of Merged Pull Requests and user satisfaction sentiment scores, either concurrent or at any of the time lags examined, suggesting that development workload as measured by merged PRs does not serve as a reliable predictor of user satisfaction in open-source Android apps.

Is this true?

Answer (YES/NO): YES